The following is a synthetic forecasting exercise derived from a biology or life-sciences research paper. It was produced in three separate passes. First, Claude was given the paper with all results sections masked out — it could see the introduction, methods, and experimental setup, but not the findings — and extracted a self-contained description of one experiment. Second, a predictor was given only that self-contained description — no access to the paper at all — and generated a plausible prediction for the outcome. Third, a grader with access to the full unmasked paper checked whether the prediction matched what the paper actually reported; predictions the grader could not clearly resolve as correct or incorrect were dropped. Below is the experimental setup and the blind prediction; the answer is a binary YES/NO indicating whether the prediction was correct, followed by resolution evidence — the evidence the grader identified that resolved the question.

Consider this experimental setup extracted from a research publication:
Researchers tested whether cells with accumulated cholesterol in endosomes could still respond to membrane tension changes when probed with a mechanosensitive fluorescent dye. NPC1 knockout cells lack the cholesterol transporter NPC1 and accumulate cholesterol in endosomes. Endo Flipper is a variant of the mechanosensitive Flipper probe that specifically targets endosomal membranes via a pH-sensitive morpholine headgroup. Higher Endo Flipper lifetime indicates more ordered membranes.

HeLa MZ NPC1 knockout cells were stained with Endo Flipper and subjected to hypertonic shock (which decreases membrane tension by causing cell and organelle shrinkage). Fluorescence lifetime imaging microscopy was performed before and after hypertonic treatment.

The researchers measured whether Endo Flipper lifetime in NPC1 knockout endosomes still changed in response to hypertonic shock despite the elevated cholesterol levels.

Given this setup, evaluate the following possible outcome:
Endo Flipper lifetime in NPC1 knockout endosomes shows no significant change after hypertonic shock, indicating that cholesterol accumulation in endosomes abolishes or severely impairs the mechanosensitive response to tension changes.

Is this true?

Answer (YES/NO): NO